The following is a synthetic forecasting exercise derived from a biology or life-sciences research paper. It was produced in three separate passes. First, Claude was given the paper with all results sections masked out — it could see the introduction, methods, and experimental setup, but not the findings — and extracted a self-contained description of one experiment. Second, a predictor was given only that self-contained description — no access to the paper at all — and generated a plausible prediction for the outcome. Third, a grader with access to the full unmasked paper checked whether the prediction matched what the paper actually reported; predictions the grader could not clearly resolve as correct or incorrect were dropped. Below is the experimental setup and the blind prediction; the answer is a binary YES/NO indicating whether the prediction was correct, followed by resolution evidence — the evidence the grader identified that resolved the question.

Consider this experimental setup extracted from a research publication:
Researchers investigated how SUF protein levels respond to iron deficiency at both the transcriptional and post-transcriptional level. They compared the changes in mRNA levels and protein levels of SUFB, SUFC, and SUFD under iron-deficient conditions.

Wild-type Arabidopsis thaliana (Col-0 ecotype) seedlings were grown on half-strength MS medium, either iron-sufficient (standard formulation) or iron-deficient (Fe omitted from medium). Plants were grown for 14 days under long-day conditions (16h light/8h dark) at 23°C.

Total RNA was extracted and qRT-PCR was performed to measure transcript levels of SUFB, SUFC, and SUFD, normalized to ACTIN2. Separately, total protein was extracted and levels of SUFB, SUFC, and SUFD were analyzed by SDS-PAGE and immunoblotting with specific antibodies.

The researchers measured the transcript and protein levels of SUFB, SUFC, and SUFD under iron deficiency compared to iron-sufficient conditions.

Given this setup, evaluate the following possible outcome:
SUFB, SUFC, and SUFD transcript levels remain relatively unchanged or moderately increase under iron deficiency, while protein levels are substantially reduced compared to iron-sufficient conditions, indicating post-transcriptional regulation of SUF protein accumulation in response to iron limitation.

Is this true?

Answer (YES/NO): NO